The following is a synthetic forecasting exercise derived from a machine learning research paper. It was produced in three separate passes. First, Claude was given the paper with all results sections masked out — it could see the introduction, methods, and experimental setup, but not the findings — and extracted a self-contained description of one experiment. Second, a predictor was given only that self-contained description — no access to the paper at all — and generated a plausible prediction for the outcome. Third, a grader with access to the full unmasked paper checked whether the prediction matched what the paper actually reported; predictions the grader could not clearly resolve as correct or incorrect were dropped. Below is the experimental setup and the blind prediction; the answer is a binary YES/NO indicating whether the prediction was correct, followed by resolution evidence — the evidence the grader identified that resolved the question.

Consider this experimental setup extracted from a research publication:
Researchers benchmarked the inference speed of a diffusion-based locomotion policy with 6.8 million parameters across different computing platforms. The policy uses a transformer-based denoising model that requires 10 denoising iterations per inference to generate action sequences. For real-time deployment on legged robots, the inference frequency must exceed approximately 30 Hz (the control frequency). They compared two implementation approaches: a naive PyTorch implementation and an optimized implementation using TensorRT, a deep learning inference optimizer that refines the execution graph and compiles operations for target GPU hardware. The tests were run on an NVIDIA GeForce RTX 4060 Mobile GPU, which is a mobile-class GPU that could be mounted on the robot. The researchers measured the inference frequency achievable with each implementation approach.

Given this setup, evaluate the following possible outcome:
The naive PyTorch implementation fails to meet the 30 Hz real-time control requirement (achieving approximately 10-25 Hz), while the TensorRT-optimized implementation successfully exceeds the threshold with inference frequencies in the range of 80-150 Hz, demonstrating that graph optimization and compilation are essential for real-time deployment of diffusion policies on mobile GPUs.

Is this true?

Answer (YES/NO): YES